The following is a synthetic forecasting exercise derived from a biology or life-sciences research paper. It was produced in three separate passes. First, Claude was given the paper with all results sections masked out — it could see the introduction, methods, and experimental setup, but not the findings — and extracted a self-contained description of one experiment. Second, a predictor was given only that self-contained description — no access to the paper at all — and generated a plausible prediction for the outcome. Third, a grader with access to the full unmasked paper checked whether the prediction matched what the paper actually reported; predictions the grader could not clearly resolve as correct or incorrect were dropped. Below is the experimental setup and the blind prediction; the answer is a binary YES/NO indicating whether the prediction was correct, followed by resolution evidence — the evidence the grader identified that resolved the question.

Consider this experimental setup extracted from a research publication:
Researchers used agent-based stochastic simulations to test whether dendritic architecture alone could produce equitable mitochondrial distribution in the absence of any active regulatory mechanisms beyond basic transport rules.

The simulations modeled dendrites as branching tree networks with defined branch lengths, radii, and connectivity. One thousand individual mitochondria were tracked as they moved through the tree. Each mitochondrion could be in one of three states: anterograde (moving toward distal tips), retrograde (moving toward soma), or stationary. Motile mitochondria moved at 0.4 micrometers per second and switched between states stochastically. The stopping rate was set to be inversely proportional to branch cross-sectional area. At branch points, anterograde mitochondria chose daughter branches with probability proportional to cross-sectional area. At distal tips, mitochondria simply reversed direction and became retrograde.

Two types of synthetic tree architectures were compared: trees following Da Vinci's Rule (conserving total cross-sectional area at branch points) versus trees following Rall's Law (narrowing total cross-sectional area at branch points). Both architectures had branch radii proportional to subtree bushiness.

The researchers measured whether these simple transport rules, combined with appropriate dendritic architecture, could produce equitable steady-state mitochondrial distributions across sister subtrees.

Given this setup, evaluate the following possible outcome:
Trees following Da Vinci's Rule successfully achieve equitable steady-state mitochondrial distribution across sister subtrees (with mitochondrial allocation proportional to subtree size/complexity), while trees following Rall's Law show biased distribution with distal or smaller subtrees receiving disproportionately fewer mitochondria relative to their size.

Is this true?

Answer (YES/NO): NO